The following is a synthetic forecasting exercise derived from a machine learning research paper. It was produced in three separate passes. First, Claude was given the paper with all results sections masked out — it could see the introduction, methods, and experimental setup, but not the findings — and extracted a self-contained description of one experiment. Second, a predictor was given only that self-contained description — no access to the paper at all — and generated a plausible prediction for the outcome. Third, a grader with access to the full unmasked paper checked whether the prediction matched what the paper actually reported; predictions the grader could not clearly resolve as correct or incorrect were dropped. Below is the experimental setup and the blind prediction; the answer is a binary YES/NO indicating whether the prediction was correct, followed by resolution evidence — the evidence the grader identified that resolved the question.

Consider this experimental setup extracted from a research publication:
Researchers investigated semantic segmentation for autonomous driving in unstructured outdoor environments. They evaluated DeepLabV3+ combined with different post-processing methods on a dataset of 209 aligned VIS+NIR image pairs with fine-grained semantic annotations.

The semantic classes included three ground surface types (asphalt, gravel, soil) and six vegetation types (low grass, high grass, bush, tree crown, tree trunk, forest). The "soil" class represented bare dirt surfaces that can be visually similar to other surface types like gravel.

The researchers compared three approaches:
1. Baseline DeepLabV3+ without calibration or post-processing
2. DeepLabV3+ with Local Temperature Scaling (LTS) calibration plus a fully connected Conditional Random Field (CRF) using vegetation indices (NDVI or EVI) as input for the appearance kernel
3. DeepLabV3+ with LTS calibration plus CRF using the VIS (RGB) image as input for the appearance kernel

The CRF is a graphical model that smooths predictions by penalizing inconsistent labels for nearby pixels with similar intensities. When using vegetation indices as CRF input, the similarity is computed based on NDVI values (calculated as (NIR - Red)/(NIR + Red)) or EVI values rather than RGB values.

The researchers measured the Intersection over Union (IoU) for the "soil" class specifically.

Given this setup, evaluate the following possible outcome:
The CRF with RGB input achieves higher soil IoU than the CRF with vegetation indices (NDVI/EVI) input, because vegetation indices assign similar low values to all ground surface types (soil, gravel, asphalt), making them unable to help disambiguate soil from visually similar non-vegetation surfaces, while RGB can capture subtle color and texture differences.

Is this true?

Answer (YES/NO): YES